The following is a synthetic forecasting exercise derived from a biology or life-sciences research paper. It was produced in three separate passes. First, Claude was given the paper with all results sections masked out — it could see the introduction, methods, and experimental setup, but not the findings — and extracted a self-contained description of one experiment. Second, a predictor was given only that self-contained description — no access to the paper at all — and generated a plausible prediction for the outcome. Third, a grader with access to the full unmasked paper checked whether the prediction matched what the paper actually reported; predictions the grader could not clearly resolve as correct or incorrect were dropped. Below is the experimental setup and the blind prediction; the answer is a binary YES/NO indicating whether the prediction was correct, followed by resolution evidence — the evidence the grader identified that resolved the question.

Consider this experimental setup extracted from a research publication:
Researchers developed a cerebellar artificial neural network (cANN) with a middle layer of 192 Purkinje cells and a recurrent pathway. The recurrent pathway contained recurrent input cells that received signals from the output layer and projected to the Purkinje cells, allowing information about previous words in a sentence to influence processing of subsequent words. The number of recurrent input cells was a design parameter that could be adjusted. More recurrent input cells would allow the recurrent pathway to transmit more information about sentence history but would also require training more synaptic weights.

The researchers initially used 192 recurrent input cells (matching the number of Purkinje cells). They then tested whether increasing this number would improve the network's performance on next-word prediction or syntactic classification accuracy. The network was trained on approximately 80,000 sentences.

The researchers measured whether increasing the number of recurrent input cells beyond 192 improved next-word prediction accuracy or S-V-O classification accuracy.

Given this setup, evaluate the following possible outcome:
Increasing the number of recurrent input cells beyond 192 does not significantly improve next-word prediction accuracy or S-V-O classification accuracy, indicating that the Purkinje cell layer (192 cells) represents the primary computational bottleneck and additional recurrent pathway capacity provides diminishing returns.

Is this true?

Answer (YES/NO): NO